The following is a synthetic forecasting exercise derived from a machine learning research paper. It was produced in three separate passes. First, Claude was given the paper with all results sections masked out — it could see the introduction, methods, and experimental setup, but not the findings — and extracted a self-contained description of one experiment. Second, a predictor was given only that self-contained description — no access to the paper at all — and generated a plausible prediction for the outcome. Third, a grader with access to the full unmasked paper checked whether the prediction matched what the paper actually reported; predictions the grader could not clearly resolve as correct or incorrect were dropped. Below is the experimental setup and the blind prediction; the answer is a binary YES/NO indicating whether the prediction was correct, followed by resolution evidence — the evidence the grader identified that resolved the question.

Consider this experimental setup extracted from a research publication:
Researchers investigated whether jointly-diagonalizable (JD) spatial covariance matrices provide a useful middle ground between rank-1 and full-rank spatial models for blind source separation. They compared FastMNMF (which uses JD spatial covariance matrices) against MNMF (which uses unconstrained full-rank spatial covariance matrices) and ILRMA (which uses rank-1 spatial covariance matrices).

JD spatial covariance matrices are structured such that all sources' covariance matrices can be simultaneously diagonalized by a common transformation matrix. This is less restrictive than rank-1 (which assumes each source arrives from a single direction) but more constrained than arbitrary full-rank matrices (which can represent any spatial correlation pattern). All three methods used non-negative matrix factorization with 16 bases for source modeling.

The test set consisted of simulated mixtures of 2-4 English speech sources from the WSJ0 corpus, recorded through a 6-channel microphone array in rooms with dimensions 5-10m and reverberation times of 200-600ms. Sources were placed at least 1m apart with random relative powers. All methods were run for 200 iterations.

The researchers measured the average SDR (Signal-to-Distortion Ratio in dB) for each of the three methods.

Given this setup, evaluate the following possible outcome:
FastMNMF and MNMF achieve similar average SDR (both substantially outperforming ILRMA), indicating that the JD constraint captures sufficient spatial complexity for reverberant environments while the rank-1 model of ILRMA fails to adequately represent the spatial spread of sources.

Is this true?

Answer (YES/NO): NO